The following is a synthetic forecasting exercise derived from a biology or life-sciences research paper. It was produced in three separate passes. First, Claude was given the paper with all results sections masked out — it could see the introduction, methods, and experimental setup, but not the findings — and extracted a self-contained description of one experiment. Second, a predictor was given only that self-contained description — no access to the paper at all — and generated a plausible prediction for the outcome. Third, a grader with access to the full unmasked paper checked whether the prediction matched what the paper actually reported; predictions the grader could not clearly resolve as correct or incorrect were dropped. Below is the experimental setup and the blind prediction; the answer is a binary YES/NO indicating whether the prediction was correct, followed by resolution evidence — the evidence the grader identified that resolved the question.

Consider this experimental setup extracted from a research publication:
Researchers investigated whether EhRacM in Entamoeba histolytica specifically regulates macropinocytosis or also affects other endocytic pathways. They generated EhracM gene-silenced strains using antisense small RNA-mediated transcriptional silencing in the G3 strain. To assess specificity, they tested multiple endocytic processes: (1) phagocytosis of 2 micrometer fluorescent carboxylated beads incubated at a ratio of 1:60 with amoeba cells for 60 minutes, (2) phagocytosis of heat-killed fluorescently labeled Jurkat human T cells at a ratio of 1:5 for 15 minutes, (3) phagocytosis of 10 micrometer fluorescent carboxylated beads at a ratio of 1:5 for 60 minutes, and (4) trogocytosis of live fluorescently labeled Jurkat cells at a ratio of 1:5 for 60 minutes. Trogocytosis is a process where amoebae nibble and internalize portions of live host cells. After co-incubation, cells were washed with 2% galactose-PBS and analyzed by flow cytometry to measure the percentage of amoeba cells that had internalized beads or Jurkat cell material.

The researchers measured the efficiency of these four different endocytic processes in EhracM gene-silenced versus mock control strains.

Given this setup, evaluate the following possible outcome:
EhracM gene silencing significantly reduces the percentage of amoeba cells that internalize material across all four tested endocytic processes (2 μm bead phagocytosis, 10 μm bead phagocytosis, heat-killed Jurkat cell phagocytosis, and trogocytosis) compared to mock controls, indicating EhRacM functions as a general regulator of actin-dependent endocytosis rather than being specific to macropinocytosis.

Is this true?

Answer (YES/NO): NO